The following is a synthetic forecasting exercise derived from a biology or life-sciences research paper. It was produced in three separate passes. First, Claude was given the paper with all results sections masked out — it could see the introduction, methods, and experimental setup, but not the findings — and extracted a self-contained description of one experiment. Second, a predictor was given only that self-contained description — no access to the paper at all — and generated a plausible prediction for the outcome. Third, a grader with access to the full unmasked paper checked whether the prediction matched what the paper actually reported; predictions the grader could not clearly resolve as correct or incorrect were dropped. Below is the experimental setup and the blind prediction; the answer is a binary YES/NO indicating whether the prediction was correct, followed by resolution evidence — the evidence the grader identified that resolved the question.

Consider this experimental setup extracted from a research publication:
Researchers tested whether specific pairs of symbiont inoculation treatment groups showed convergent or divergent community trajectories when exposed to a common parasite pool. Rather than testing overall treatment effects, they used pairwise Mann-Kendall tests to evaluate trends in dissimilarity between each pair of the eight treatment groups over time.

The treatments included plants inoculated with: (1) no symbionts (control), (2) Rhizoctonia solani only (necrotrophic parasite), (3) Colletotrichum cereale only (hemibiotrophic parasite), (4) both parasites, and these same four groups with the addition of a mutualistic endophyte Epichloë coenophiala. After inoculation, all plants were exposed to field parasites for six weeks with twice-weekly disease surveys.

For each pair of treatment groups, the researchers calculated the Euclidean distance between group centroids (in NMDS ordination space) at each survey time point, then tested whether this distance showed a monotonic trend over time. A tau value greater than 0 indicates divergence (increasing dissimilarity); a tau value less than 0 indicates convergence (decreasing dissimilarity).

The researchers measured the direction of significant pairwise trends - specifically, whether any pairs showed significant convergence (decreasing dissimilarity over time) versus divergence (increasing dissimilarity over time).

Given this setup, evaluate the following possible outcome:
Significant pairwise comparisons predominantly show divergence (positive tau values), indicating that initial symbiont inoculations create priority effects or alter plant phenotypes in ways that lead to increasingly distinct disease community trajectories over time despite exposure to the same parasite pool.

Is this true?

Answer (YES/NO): YES